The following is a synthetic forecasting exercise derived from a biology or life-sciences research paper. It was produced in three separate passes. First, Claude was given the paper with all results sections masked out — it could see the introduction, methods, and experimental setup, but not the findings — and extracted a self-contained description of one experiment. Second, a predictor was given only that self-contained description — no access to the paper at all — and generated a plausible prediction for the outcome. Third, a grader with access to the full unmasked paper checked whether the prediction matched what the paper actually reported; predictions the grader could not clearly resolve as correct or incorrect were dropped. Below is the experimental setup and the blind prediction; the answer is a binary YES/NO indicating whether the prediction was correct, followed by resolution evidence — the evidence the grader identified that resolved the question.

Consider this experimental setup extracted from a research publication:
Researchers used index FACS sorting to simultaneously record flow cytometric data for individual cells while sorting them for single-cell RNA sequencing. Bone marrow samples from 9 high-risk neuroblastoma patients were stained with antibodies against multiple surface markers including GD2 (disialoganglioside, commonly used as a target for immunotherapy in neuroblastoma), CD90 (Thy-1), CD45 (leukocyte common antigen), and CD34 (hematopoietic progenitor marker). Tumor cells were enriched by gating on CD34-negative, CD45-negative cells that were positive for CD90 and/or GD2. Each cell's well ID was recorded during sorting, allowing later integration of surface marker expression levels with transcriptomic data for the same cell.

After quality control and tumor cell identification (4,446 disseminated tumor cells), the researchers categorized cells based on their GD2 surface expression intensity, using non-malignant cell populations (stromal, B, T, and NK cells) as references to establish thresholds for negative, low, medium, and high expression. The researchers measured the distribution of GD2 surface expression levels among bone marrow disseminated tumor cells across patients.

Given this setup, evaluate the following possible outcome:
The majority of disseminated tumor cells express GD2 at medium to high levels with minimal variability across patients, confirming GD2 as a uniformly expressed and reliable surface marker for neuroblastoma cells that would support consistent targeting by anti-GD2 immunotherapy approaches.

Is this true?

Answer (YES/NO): NO